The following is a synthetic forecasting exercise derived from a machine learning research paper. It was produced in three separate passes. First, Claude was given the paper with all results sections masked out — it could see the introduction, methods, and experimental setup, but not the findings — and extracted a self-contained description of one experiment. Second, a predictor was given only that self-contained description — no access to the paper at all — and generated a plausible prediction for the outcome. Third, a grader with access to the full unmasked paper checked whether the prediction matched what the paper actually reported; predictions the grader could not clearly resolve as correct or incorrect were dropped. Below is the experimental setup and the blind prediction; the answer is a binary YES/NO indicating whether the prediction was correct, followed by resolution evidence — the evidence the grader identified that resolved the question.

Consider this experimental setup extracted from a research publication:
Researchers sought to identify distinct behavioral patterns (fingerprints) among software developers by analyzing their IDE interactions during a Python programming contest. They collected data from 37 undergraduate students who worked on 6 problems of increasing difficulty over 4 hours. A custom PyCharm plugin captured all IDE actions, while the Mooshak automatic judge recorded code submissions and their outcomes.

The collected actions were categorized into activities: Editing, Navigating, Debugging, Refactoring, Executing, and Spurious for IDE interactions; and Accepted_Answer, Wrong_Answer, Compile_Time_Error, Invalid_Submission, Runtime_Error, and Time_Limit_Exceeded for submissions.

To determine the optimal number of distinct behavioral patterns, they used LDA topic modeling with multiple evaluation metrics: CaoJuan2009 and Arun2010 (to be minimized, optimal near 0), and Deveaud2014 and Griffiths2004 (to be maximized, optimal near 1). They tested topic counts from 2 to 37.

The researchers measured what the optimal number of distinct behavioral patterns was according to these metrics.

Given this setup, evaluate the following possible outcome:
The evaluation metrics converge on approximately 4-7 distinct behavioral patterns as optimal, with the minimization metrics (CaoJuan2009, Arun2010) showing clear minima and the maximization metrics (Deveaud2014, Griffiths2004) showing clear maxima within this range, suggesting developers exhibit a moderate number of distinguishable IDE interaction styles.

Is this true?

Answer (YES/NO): NO